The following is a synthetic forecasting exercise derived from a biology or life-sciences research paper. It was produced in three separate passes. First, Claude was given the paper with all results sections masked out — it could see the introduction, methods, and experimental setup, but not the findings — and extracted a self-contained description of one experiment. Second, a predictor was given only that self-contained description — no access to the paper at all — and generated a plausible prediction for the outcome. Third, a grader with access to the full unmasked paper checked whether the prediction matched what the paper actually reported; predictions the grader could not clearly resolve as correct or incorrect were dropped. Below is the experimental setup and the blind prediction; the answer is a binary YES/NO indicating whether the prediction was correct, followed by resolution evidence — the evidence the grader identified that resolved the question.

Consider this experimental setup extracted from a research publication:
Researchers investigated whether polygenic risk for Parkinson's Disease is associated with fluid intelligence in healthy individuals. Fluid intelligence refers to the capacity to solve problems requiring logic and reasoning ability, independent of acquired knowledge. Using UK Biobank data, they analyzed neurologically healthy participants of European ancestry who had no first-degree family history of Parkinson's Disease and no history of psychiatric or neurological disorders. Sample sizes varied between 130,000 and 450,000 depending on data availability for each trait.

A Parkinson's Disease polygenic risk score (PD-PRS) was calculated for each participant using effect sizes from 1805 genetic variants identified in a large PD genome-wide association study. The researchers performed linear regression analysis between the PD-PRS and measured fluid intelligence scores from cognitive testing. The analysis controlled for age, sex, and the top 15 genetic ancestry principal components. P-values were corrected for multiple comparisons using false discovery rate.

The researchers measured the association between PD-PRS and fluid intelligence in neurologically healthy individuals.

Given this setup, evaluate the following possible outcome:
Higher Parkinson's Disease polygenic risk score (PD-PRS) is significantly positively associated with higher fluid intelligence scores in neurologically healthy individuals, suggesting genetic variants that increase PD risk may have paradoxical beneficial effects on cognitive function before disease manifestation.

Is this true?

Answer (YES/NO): NO